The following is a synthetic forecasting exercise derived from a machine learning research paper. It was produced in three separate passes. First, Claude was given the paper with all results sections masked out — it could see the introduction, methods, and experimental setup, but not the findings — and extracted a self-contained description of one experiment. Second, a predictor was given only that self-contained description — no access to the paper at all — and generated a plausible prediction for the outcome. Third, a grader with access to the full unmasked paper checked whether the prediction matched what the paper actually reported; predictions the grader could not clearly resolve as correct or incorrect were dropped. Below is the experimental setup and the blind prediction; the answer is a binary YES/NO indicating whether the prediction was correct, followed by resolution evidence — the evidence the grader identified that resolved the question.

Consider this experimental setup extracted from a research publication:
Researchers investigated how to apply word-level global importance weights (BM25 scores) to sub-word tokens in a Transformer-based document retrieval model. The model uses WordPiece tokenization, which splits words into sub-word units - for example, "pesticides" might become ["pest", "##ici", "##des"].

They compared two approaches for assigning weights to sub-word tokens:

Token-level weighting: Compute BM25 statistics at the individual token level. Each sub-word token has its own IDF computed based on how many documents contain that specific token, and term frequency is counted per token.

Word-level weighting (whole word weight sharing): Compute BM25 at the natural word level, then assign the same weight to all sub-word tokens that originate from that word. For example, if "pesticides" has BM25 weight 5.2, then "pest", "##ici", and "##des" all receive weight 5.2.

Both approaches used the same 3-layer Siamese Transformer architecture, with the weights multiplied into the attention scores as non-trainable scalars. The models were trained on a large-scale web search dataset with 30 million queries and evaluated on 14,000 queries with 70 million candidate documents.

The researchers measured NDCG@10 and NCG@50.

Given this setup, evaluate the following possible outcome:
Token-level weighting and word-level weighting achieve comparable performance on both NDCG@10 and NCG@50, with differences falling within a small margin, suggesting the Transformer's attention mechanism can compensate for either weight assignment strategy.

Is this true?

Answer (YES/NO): NO